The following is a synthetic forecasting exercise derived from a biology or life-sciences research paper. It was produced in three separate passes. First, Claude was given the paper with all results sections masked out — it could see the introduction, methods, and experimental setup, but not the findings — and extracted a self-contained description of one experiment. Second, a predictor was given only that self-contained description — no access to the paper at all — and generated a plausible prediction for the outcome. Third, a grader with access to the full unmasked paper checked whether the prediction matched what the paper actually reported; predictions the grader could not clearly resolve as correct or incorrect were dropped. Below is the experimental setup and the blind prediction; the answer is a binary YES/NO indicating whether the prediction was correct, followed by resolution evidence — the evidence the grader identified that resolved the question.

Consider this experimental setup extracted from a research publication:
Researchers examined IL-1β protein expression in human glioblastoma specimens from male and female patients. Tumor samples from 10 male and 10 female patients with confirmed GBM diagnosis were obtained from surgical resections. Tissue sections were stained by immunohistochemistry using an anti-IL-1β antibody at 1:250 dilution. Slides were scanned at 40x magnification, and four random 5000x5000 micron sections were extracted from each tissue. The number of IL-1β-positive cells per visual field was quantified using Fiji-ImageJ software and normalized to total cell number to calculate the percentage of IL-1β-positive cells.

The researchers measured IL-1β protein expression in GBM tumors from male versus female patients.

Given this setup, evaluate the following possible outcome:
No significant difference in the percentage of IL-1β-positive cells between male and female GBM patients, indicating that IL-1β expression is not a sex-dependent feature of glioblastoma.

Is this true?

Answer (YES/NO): YES